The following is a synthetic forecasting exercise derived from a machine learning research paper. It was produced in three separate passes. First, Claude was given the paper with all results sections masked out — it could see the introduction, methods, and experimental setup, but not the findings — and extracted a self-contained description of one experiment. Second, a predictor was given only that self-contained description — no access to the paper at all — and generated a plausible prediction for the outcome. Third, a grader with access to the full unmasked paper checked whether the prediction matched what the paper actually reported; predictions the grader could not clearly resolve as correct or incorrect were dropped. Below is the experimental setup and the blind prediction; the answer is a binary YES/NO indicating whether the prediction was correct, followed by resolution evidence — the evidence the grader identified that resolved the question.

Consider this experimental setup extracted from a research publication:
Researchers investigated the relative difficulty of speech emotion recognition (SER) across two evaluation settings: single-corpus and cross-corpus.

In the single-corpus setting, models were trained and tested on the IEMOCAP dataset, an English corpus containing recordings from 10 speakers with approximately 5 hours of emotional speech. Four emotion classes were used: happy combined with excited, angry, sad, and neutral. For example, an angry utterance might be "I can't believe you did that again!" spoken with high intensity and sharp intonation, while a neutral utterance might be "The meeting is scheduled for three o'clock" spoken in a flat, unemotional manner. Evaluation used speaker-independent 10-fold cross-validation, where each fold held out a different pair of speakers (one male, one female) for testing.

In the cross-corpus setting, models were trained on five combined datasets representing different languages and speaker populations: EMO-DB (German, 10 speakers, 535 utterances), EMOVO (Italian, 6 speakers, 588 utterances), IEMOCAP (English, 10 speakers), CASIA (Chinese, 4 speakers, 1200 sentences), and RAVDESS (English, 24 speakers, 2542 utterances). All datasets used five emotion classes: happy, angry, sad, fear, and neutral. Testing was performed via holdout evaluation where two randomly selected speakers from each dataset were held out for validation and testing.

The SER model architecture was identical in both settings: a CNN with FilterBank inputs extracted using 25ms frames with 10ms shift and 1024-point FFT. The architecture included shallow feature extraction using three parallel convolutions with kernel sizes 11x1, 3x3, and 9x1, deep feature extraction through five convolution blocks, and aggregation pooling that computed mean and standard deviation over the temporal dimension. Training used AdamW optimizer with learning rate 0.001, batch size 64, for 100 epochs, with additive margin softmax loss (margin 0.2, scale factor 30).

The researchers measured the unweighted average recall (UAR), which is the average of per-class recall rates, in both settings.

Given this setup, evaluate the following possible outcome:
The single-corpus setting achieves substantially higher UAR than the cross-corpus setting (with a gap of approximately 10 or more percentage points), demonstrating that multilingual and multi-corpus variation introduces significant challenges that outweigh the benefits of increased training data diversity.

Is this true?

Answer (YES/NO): YES